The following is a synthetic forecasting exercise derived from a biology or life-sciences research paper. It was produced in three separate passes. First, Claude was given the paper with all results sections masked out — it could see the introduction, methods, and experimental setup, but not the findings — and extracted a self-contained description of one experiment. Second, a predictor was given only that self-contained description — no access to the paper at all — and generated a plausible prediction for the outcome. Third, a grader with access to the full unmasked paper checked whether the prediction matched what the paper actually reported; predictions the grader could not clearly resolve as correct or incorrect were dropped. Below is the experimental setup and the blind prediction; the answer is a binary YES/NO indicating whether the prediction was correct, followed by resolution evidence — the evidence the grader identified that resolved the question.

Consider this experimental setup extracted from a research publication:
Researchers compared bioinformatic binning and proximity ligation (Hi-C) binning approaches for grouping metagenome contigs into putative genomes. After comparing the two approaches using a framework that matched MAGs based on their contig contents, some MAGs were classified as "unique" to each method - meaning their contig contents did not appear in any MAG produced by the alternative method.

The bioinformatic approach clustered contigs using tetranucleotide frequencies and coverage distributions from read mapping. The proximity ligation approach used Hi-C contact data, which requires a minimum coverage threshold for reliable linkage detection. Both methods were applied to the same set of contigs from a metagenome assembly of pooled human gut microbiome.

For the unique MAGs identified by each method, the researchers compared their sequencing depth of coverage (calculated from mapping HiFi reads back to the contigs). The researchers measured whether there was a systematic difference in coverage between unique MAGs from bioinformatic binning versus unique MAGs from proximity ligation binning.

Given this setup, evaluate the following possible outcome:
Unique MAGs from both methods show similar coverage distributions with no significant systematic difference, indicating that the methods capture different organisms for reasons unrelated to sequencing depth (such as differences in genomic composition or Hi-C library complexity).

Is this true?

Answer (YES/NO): NO